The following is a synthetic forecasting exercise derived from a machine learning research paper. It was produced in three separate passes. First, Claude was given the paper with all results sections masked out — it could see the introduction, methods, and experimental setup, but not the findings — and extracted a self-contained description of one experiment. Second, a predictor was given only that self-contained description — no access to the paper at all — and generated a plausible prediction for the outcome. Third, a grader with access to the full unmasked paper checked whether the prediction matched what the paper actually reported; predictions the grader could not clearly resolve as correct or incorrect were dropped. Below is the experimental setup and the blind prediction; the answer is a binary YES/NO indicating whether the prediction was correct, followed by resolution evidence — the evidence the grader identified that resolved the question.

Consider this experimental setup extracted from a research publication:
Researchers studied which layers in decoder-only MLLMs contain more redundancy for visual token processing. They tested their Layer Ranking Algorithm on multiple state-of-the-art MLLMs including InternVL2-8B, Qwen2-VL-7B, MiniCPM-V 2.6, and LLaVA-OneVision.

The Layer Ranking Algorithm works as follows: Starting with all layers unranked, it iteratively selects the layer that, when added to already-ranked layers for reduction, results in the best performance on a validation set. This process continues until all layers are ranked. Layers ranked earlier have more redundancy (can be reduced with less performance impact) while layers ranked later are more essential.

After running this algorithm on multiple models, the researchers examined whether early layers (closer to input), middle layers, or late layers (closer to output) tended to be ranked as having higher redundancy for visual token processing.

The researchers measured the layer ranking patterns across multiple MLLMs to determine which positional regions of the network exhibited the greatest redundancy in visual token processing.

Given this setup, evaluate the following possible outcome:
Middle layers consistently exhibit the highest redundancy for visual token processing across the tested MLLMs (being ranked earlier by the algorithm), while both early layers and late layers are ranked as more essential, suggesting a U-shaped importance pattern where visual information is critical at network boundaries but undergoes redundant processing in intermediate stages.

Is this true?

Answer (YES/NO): NO